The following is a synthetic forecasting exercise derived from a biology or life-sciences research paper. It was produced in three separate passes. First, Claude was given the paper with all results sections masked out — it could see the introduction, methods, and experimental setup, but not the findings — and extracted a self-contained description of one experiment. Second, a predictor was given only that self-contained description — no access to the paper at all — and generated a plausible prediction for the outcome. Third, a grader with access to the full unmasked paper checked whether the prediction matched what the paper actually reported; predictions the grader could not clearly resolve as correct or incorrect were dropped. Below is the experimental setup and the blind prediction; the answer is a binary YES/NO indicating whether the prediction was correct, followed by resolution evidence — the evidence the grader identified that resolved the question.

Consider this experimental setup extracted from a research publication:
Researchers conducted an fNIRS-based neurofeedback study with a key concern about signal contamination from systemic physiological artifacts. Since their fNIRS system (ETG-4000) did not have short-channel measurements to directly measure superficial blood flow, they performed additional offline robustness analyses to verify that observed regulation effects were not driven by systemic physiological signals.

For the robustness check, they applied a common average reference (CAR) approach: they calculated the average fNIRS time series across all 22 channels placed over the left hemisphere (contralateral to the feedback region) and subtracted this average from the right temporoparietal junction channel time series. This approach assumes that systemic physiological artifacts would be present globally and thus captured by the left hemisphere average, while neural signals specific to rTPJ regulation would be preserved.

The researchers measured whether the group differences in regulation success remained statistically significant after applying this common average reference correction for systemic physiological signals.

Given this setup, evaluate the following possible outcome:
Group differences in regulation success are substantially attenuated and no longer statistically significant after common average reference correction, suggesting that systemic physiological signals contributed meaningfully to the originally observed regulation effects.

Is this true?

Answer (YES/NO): NO